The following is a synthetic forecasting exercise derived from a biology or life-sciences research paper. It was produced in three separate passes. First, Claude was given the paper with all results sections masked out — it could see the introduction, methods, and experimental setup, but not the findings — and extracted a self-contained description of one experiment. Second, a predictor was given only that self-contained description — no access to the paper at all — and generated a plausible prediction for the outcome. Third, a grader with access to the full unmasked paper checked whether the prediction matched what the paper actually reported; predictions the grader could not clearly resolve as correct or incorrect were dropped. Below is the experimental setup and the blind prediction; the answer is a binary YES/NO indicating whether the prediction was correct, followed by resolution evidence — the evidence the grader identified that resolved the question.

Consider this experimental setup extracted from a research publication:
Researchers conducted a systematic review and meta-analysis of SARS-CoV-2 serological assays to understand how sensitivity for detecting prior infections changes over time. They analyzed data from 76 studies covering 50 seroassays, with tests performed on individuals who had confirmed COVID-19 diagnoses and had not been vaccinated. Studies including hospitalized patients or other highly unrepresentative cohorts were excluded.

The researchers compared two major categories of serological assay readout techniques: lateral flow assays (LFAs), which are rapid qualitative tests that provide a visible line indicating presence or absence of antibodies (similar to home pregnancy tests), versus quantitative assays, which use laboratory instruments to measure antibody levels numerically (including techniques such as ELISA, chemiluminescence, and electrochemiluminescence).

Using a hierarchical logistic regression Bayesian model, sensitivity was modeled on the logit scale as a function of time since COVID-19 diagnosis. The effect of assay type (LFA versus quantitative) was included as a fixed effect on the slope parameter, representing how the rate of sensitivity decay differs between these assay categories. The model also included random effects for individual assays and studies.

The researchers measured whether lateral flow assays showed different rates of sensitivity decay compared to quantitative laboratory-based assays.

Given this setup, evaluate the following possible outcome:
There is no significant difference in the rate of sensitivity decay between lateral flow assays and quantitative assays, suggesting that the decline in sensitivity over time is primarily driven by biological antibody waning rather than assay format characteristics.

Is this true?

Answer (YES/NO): NO